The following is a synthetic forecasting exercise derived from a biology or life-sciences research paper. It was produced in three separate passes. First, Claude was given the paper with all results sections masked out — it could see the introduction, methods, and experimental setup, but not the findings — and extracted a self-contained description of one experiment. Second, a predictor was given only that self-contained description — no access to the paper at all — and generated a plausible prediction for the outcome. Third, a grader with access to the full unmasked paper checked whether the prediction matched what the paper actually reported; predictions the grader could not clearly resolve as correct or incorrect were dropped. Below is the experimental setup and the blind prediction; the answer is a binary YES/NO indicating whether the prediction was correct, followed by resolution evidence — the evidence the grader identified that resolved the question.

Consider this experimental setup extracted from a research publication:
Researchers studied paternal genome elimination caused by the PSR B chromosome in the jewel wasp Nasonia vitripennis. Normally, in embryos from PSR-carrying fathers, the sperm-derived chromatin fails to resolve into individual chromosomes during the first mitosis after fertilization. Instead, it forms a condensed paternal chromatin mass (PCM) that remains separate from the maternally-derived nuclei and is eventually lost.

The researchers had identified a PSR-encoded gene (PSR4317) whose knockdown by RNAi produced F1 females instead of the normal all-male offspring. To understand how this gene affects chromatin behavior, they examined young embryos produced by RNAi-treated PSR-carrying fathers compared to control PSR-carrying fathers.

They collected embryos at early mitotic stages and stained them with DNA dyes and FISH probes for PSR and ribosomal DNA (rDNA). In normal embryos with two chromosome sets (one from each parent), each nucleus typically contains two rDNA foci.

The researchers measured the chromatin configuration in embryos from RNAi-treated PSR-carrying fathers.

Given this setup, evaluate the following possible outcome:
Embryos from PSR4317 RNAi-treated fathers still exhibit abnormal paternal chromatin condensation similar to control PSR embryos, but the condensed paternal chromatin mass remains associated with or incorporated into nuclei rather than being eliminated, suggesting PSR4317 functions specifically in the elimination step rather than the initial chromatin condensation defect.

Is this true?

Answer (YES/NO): NO